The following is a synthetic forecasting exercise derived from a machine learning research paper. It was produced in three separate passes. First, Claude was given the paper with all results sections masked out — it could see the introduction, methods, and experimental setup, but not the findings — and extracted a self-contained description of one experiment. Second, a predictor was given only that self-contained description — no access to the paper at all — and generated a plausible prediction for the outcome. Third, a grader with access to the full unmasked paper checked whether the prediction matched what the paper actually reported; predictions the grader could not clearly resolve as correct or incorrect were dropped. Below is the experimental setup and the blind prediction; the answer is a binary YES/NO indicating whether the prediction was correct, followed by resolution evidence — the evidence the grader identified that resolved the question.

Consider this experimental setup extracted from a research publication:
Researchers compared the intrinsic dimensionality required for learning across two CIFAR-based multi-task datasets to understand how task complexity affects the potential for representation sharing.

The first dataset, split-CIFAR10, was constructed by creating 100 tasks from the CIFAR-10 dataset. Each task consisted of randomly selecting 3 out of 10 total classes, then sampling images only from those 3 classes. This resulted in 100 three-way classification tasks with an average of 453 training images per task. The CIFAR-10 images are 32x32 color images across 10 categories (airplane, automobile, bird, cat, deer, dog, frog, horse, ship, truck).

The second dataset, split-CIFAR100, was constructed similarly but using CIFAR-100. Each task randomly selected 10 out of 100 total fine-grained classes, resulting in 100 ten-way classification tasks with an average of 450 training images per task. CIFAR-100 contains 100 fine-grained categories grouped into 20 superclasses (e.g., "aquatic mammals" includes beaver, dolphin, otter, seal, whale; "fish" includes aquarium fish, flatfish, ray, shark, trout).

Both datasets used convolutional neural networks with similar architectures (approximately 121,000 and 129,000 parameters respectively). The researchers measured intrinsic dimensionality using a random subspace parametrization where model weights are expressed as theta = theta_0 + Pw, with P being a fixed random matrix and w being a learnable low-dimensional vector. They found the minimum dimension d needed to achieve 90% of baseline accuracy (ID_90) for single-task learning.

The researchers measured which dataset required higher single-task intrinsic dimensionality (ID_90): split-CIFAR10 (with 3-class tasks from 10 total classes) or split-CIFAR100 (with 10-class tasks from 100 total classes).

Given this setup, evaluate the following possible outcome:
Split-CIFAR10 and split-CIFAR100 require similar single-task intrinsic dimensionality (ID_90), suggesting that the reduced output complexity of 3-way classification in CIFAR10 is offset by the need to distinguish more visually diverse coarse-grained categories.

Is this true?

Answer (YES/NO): NO